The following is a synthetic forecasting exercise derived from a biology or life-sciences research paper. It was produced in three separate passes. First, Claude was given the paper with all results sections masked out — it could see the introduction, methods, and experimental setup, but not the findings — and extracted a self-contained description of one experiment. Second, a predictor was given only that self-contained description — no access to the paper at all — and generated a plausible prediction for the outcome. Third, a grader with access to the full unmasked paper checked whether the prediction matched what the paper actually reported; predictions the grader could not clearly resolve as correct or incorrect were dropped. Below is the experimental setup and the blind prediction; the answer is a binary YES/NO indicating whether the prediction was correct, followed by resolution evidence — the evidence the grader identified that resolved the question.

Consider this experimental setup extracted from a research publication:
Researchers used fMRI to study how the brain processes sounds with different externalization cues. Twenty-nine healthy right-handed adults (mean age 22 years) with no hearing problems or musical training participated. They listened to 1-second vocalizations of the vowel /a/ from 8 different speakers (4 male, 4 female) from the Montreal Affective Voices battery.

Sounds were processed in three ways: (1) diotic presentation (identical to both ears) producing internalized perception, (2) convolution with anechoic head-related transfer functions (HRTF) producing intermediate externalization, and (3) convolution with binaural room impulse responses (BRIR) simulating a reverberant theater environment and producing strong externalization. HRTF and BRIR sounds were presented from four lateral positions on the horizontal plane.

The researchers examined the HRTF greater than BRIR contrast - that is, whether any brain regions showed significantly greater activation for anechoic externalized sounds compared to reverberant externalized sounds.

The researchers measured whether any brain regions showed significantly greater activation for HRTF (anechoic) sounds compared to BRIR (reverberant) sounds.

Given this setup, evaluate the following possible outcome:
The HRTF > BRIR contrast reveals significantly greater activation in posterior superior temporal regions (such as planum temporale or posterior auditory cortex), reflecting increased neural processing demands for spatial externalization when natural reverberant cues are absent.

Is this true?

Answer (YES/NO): NO